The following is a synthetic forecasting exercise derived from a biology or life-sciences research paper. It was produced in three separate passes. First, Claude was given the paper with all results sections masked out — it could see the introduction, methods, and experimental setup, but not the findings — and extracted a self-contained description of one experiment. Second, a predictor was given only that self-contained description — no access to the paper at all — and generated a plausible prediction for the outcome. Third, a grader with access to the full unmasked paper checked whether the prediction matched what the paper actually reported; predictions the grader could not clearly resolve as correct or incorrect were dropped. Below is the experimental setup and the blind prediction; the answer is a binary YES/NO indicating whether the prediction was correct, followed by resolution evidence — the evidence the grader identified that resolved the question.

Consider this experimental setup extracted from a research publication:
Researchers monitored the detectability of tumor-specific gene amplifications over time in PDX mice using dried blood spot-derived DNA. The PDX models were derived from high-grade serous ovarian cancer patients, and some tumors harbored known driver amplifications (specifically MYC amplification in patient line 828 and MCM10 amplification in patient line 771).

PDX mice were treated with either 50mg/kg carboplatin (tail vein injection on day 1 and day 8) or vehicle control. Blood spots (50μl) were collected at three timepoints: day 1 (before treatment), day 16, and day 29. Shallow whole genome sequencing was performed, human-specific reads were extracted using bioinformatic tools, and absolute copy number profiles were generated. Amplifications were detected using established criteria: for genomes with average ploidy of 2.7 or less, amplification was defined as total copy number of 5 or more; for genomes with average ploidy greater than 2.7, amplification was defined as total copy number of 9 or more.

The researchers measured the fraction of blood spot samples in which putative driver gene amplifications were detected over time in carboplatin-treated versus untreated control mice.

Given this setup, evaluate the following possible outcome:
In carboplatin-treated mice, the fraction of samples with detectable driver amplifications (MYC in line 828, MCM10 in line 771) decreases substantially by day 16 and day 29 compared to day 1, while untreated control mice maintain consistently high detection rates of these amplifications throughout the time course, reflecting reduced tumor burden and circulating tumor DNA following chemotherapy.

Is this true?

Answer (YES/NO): NO